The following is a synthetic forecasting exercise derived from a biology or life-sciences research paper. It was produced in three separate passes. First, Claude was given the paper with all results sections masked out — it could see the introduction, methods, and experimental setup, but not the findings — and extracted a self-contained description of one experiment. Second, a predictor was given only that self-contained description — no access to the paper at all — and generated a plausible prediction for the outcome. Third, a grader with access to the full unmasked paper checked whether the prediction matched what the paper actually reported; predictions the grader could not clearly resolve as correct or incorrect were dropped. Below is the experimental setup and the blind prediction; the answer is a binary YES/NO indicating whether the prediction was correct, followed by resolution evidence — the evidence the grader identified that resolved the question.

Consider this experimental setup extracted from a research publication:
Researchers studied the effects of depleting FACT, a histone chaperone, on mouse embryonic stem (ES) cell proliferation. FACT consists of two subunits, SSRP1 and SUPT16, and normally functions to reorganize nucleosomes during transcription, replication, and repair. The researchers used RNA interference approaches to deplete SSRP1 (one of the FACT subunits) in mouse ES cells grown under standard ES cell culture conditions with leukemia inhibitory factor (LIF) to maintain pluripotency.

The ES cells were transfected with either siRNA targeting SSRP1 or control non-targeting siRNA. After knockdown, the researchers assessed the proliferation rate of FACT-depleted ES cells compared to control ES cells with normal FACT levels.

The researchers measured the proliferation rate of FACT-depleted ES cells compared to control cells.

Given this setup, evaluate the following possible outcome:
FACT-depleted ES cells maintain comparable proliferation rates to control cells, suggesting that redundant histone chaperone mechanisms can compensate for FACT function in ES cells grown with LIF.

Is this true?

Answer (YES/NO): NO